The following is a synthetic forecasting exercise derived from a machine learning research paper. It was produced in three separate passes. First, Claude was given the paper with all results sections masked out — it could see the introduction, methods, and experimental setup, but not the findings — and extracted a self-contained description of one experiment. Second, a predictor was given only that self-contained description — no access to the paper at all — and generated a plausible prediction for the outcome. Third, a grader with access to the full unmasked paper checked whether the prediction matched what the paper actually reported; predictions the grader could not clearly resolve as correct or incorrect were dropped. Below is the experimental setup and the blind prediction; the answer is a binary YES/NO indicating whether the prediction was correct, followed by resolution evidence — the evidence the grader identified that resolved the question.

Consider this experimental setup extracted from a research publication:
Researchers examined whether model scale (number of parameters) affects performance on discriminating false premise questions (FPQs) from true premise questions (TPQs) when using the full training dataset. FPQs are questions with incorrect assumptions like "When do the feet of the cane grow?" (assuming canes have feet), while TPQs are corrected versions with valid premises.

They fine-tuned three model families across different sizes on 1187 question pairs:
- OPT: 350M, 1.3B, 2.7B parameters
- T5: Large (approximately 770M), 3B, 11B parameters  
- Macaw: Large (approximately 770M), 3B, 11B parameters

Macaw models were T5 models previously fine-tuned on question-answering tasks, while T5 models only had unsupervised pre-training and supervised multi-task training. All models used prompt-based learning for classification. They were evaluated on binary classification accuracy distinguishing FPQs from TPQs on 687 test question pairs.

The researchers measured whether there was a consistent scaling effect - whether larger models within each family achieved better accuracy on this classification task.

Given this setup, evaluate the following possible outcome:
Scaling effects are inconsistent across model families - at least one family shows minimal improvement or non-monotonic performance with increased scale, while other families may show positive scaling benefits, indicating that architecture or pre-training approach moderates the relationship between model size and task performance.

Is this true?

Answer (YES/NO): NO